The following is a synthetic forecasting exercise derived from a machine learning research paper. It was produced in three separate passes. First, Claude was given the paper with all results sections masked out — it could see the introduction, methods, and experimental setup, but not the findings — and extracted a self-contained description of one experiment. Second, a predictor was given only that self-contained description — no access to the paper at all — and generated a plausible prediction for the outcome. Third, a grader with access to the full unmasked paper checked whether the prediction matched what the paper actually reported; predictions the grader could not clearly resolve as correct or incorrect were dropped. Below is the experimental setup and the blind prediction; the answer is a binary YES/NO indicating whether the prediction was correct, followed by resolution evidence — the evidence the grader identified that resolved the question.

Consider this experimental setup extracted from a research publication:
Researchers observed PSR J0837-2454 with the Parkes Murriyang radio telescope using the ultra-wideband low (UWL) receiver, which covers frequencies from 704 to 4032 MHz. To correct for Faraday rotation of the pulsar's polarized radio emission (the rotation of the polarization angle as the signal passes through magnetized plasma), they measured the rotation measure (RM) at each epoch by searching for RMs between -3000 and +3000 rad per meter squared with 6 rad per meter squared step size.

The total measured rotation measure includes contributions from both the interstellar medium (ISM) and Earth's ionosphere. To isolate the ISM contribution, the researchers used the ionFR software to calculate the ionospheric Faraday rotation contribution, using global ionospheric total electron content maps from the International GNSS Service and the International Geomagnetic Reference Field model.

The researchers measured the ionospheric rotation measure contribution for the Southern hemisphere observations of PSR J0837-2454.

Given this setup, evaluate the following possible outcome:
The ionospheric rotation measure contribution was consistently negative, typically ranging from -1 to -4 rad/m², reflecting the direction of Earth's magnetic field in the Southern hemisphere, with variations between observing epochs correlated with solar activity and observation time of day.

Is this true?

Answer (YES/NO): NO